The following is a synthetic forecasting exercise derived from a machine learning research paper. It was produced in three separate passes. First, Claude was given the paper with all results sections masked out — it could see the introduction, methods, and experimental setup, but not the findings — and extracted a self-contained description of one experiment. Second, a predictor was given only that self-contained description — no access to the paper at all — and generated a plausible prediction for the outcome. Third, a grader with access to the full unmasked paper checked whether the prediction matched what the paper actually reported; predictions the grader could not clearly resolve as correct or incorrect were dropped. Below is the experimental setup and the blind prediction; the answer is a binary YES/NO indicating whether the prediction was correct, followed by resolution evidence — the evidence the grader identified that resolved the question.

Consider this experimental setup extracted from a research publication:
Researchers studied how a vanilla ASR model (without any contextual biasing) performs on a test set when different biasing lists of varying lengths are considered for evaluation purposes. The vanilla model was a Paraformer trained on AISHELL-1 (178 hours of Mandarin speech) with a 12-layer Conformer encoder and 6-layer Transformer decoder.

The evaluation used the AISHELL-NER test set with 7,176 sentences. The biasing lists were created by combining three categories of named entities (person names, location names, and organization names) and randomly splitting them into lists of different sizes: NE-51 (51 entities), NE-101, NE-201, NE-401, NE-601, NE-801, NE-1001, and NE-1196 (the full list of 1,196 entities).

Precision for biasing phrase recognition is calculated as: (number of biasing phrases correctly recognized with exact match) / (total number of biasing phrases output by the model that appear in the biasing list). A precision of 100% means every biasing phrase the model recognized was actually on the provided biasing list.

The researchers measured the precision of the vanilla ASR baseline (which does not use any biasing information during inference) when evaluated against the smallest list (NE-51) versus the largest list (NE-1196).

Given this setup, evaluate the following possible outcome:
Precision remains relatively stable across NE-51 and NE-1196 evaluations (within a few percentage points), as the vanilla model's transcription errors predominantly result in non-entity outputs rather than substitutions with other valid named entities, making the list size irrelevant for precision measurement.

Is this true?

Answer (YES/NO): YES